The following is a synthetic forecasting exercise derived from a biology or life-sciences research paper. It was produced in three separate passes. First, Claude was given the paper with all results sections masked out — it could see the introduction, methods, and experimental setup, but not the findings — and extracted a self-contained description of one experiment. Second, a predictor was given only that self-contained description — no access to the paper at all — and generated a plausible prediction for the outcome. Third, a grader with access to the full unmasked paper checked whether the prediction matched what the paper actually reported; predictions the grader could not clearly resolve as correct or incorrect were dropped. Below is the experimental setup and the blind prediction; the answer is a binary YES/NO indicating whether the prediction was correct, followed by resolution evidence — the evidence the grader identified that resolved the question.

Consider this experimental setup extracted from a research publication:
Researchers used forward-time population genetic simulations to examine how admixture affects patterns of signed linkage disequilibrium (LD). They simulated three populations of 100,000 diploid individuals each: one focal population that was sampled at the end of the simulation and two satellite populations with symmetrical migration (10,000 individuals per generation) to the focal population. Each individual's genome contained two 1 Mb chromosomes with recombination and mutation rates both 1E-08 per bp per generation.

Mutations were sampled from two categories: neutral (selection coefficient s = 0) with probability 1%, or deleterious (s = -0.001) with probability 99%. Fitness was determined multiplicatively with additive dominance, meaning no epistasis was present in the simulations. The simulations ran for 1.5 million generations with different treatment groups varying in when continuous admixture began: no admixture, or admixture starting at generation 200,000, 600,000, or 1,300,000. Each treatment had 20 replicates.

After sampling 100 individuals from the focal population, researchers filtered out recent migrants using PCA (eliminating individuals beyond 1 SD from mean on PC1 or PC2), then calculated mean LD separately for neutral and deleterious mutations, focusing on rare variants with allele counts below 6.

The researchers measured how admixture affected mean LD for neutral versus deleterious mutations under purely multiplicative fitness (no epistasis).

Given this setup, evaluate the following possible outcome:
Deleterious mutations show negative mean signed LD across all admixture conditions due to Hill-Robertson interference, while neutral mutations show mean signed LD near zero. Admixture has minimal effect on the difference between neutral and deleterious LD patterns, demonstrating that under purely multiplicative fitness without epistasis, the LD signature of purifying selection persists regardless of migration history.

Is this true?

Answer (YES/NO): NO